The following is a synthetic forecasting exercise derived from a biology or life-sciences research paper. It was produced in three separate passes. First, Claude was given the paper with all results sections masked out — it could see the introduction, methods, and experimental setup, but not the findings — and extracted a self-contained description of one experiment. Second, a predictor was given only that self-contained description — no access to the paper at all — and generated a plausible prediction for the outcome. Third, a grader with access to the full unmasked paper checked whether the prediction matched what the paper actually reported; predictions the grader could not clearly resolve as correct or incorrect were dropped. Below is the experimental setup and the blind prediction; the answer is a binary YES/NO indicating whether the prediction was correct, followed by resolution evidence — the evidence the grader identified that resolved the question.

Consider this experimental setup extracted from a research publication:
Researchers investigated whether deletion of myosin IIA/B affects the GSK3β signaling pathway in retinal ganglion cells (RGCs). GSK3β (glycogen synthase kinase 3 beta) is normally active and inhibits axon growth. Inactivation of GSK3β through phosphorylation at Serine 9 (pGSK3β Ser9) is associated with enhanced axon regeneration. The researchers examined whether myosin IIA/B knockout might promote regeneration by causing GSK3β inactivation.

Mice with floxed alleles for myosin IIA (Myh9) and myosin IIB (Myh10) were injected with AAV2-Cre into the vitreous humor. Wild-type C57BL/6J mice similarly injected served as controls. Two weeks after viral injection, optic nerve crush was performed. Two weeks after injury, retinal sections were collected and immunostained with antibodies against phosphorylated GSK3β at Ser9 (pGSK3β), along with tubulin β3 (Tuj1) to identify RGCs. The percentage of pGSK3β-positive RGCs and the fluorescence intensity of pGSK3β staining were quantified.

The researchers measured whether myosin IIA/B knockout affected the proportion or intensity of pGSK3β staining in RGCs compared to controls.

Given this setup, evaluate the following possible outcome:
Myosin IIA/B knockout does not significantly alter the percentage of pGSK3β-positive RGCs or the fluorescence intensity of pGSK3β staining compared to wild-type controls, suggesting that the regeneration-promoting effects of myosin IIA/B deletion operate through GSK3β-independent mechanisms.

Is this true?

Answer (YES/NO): YES